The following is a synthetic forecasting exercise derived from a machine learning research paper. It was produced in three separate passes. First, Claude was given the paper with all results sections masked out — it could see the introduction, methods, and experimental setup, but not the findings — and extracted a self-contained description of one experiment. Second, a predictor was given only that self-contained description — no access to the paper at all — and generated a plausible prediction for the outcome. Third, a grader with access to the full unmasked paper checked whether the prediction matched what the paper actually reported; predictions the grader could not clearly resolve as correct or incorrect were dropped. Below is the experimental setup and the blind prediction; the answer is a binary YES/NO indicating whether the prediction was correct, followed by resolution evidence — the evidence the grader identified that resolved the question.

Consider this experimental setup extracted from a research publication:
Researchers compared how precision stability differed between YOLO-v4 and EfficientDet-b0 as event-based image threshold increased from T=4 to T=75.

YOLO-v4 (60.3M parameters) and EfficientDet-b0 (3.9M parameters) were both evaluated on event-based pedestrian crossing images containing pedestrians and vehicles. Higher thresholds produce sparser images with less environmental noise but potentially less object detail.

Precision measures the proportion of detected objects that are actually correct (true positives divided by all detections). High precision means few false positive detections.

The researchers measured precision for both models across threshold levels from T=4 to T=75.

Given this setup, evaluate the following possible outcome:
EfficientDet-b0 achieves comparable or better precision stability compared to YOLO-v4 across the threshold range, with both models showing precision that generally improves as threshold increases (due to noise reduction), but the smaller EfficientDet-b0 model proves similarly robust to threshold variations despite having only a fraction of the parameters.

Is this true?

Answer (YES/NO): NO